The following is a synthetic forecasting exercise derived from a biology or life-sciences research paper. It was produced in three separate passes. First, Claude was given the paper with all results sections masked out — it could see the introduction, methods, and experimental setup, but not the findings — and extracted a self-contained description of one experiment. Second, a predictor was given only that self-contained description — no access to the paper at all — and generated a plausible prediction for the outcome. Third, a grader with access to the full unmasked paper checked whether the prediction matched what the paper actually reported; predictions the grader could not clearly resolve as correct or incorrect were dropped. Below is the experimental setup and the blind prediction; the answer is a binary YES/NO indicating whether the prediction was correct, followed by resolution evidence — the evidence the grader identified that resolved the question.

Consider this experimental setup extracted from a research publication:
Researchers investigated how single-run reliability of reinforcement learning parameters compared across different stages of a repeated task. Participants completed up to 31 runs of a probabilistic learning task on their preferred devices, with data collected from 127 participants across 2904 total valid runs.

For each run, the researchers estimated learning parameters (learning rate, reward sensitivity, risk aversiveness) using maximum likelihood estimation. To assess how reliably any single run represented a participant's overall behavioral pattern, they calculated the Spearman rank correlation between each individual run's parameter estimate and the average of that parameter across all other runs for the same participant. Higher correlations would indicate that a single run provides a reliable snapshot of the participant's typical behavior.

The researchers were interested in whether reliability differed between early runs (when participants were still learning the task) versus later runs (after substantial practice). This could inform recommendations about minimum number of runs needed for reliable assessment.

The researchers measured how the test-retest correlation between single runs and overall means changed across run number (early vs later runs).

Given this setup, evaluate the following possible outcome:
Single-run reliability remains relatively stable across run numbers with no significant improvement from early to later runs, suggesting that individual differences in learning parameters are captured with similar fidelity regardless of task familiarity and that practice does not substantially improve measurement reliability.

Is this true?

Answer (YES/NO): NO